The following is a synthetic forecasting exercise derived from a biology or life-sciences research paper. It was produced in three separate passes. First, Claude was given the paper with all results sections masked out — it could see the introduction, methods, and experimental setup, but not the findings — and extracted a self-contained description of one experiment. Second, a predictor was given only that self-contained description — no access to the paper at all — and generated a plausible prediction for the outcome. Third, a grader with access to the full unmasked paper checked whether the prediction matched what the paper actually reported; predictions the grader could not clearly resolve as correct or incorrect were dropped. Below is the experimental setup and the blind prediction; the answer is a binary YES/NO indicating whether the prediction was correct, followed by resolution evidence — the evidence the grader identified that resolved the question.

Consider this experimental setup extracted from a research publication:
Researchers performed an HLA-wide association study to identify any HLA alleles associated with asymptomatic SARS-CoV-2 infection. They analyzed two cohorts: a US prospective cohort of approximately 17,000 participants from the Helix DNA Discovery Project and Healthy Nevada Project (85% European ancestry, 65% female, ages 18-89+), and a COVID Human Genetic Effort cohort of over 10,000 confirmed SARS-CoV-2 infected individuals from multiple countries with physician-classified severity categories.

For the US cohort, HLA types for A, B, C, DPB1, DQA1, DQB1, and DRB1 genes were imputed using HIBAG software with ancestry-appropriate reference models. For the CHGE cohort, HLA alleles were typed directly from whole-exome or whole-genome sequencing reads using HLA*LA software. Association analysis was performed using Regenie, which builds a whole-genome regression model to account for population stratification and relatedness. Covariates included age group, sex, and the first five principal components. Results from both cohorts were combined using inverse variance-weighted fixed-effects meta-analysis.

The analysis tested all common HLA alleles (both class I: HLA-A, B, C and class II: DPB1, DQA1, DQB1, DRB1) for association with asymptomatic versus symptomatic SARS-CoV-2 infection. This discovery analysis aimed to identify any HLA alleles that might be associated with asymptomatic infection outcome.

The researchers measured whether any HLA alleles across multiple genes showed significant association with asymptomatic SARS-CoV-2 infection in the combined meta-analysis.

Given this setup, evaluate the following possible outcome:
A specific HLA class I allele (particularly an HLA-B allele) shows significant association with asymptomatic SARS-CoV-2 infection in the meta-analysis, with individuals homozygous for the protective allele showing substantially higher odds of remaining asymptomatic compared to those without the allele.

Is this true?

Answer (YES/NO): NO